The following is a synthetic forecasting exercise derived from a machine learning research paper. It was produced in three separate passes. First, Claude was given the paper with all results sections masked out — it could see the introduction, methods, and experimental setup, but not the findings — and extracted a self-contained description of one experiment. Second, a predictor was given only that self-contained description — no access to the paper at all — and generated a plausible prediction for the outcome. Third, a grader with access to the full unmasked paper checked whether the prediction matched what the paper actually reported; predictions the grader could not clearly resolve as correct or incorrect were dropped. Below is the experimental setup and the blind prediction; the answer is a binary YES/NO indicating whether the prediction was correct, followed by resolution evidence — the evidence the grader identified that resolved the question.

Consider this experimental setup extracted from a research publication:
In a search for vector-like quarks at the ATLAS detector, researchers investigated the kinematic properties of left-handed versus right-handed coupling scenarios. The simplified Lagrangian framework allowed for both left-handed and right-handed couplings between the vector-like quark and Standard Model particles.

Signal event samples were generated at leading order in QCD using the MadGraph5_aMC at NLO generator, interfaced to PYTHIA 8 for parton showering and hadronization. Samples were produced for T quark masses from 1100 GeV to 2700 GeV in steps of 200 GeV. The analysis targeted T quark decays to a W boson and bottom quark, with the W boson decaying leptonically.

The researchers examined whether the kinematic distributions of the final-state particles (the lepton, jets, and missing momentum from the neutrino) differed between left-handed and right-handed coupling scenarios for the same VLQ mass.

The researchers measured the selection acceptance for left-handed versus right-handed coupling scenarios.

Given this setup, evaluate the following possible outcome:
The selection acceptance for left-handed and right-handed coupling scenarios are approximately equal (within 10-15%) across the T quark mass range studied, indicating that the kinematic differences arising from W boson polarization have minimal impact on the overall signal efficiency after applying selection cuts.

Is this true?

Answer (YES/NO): YES